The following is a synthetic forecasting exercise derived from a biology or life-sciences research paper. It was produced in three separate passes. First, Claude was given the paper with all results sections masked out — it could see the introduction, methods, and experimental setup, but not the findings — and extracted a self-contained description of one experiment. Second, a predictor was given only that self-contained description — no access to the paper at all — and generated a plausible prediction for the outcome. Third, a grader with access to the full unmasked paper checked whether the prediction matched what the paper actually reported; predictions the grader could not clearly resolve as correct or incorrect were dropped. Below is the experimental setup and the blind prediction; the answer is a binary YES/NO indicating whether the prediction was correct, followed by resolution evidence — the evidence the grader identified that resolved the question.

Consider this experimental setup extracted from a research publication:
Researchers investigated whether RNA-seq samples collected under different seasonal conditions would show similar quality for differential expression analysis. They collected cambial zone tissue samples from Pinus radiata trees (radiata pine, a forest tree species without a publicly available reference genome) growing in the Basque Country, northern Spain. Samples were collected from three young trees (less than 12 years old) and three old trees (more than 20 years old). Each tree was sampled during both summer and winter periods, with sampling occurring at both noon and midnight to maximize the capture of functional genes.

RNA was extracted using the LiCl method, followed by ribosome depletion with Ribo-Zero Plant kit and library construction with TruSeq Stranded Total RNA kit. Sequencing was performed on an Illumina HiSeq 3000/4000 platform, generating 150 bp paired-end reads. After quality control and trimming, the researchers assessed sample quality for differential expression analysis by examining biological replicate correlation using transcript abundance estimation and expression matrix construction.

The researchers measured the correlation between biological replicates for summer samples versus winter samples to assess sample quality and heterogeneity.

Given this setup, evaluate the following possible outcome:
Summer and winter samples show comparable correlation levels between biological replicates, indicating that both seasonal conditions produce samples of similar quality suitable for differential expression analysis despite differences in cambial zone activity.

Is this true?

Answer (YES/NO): NO